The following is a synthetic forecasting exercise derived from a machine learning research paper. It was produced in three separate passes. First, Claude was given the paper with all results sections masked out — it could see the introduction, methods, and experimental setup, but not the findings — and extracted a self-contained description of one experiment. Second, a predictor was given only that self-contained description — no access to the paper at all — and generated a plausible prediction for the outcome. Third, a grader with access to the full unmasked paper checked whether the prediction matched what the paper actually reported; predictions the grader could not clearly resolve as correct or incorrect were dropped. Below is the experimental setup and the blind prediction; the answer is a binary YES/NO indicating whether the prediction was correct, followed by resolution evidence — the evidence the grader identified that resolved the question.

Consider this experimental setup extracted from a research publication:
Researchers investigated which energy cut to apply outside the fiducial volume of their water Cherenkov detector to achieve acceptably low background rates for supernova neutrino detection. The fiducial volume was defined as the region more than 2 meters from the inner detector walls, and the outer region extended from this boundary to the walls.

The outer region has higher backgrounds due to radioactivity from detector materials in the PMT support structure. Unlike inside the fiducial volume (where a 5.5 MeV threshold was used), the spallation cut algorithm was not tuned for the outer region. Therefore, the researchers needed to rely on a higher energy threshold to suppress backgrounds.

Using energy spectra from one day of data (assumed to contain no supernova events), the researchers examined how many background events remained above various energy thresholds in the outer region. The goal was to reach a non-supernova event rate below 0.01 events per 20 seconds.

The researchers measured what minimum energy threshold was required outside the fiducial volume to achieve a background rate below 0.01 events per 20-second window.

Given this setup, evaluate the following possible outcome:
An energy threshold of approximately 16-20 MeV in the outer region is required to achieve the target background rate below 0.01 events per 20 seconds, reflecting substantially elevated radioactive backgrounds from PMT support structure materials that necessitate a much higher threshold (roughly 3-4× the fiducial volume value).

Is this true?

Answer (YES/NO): NO